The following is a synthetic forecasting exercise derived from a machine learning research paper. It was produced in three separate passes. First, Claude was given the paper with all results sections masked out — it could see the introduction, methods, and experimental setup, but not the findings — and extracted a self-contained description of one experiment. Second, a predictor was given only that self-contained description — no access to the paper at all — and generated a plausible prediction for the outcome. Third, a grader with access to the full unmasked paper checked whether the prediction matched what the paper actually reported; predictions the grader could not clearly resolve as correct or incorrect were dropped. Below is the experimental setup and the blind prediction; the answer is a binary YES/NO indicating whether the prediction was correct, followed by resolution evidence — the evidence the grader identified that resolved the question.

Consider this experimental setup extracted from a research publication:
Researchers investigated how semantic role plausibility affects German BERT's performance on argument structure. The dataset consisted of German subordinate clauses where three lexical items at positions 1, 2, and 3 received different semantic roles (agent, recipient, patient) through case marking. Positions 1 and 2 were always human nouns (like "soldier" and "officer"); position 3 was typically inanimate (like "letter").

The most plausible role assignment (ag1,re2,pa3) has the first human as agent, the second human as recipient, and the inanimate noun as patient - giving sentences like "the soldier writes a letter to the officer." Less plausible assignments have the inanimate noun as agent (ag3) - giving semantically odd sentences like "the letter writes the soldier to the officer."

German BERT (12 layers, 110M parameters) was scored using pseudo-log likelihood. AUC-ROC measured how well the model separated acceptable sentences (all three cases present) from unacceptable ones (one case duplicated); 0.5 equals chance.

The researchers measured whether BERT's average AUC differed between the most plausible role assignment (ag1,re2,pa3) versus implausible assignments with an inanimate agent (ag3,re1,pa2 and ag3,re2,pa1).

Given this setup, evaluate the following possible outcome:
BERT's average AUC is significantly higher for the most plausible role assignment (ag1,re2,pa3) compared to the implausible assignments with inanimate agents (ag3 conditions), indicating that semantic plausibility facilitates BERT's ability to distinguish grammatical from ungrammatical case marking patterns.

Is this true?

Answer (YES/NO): YES